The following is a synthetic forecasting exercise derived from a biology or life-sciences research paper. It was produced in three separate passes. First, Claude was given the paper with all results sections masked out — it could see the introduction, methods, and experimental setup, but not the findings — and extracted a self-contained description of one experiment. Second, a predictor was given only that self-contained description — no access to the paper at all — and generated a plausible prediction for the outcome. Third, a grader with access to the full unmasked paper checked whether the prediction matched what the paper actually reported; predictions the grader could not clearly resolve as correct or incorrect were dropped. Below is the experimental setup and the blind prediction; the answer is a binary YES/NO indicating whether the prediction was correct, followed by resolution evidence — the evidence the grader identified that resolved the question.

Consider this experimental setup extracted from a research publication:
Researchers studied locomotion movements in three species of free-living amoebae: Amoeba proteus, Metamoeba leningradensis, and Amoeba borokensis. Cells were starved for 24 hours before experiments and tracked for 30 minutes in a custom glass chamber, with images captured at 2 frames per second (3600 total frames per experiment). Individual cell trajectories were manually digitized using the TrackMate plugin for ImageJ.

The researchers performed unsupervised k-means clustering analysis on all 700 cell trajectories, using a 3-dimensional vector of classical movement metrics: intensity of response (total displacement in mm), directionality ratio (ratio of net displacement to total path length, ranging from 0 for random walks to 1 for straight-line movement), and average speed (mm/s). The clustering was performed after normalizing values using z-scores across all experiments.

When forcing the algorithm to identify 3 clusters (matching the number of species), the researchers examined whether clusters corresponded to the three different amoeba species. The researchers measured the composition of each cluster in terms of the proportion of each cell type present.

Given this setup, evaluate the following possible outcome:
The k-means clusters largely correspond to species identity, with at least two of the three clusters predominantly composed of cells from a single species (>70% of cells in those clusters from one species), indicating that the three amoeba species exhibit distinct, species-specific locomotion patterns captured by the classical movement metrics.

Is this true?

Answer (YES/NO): NO